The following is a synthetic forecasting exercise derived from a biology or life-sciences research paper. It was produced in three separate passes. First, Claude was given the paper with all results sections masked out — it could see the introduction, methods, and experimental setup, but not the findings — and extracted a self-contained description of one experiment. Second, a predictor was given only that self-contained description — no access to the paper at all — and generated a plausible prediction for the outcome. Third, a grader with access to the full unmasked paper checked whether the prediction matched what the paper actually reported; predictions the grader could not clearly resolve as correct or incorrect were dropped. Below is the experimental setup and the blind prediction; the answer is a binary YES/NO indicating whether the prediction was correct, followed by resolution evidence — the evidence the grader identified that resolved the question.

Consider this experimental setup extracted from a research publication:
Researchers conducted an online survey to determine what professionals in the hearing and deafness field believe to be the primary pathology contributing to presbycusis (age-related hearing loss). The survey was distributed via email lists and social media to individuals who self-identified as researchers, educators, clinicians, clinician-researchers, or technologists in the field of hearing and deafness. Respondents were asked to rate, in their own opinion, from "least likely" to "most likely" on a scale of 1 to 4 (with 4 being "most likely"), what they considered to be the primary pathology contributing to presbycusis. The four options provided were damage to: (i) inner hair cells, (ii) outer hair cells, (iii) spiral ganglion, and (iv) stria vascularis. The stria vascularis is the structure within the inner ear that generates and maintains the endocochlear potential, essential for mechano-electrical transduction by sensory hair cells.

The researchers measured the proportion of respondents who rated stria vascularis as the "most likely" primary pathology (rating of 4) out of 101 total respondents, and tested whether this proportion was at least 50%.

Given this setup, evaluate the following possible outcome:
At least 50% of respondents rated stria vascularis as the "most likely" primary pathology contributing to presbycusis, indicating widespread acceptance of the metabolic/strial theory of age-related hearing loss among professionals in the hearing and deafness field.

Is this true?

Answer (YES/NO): NO